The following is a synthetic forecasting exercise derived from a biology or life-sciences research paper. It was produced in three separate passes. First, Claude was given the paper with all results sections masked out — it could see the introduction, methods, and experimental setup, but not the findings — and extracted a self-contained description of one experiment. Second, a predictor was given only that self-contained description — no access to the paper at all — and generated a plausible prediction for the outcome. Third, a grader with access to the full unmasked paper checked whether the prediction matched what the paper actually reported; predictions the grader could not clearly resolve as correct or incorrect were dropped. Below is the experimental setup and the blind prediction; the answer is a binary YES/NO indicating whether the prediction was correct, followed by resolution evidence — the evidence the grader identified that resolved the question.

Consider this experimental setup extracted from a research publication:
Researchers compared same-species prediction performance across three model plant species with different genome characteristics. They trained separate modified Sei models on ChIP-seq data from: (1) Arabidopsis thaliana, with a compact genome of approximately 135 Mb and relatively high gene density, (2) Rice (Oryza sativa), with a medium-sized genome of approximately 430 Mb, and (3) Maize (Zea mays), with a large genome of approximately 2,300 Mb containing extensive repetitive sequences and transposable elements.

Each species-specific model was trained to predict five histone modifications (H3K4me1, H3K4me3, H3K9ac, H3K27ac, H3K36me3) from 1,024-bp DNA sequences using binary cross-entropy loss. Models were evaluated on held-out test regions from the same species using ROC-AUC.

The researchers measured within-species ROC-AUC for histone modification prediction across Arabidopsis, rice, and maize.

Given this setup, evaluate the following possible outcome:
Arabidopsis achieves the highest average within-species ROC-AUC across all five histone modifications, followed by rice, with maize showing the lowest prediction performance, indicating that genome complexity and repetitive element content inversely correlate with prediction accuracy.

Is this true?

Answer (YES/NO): NO